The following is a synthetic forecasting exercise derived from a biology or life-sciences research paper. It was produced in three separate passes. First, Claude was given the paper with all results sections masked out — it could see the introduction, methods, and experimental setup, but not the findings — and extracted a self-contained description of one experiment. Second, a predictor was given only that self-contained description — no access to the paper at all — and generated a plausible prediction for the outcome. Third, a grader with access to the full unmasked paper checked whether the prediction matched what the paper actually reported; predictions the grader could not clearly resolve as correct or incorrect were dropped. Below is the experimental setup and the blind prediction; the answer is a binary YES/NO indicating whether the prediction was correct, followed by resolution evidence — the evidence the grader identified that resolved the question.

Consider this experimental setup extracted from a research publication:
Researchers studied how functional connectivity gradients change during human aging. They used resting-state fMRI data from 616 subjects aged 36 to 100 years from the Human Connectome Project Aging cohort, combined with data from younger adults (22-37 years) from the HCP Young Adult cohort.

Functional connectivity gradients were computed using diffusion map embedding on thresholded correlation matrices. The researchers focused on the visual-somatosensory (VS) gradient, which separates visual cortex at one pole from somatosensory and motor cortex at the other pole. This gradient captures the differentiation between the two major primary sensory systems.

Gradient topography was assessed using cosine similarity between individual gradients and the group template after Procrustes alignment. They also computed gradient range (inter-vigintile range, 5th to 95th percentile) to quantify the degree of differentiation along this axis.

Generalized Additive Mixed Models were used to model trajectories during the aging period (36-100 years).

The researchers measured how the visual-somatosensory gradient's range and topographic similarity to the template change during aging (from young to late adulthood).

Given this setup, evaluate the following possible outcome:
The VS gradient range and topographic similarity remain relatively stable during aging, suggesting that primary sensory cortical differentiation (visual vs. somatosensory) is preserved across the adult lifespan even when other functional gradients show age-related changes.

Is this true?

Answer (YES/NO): NO